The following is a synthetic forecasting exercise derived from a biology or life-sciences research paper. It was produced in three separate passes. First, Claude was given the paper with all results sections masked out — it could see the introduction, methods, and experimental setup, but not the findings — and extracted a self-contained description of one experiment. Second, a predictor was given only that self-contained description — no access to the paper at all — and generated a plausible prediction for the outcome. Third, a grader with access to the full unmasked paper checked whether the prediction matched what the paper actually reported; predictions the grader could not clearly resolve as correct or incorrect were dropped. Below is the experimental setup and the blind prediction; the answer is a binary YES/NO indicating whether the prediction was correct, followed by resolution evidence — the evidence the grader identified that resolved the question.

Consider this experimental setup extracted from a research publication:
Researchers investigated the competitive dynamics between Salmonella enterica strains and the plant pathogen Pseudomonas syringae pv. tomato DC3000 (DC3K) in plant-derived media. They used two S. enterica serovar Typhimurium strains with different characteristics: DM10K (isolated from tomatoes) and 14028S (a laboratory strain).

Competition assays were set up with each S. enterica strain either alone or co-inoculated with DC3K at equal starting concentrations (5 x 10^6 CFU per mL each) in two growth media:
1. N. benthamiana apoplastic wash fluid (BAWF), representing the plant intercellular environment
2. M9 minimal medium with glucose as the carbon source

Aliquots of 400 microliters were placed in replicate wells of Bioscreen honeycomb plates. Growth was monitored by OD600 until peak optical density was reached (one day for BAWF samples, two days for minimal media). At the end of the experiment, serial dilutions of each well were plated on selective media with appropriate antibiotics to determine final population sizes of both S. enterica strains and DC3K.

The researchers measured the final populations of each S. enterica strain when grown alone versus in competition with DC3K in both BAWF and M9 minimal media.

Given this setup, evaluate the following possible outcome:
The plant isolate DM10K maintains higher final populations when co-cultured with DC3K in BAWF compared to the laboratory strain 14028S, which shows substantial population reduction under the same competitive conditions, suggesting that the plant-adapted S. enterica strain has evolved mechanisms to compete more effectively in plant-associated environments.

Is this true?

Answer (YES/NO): NO